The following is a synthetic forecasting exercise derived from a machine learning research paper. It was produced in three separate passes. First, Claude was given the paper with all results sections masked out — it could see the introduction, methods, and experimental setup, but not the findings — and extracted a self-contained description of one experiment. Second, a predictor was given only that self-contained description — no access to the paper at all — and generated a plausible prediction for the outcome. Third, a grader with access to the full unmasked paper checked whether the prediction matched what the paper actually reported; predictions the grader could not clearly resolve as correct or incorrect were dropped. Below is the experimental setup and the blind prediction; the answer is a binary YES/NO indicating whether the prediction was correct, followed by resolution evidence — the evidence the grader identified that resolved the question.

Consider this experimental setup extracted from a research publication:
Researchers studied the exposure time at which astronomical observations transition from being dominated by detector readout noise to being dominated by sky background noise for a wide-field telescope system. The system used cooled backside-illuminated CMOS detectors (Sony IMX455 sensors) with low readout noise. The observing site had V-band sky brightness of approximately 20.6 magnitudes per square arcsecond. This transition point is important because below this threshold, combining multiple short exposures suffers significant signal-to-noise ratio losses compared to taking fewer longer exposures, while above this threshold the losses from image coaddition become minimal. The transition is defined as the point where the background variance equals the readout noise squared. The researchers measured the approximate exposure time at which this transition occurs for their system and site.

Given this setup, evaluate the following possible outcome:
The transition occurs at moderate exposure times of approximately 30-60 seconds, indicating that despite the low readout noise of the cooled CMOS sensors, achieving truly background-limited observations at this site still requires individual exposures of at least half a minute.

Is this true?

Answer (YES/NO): NO